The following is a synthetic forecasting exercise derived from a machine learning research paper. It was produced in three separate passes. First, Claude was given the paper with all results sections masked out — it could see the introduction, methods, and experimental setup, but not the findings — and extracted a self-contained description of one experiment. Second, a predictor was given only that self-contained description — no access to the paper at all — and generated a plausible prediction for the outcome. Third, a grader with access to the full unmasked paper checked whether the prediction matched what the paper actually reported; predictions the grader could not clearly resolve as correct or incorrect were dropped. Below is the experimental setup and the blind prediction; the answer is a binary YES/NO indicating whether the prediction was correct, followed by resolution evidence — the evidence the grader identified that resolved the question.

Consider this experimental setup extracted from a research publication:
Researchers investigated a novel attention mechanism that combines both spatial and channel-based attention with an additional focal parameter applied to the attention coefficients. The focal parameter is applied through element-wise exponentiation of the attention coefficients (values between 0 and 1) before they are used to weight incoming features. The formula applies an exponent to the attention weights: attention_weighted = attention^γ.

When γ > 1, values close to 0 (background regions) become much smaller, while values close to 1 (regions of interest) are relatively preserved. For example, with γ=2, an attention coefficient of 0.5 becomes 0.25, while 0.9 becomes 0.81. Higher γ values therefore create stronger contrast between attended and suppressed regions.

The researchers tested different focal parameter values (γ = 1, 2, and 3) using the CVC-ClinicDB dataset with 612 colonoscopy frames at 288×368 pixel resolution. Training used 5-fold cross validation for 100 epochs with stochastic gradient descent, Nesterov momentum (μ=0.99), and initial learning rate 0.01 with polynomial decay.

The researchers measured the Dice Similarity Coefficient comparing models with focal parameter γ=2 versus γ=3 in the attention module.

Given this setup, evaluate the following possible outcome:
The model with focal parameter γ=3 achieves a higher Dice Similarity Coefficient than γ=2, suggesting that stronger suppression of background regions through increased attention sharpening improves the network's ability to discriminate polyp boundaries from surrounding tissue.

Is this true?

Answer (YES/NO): YES